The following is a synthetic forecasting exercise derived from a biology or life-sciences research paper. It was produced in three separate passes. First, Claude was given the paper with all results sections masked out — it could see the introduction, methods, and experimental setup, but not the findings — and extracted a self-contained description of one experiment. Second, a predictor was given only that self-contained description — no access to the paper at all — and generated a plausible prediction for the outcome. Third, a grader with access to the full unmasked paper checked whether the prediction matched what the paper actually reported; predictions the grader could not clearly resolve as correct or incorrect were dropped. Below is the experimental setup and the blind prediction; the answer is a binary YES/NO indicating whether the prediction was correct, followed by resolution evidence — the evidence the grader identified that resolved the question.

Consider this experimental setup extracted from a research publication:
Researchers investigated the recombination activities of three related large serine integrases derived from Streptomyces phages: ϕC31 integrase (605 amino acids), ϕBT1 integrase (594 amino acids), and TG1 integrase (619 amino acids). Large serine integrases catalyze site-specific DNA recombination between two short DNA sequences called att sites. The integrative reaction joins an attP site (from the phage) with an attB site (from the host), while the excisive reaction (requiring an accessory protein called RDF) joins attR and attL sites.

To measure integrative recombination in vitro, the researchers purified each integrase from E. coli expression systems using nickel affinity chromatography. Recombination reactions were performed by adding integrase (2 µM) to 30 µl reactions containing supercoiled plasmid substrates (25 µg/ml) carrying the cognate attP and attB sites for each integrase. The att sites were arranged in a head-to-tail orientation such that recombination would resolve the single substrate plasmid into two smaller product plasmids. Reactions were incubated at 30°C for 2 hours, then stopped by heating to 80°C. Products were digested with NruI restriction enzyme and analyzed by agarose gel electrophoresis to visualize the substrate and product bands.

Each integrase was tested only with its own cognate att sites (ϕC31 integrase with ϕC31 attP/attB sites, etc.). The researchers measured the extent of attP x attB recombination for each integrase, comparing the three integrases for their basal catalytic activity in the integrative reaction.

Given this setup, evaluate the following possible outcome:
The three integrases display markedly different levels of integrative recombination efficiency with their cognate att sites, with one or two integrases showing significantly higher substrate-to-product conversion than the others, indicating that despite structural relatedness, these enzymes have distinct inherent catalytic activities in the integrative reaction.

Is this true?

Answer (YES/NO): YES